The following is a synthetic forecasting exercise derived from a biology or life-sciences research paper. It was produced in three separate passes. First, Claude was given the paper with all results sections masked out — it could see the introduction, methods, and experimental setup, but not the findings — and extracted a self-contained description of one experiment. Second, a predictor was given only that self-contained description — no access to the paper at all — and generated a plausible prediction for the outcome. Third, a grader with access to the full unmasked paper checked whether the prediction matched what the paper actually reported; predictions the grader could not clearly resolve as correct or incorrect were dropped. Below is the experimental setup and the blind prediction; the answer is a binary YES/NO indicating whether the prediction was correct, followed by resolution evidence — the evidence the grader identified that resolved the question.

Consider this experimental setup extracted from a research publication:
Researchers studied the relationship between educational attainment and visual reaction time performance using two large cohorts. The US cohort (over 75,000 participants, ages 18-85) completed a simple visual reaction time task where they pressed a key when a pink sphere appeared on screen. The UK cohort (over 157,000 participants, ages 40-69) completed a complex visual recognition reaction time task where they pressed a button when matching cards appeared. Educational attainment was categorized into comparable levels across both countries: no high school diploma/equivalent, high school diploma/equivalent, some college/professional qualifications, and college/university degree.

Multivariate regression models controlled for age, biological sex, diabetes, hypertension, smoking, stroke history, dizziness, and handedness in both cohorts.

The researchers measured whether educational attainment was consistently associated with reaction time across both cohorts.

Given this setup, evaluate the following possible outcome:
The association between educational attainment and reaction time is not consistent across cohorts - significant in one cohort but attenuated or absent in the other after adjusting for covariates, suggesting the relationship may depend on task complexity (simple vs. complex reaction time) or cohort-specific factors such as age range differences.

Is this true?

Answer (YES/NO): NO